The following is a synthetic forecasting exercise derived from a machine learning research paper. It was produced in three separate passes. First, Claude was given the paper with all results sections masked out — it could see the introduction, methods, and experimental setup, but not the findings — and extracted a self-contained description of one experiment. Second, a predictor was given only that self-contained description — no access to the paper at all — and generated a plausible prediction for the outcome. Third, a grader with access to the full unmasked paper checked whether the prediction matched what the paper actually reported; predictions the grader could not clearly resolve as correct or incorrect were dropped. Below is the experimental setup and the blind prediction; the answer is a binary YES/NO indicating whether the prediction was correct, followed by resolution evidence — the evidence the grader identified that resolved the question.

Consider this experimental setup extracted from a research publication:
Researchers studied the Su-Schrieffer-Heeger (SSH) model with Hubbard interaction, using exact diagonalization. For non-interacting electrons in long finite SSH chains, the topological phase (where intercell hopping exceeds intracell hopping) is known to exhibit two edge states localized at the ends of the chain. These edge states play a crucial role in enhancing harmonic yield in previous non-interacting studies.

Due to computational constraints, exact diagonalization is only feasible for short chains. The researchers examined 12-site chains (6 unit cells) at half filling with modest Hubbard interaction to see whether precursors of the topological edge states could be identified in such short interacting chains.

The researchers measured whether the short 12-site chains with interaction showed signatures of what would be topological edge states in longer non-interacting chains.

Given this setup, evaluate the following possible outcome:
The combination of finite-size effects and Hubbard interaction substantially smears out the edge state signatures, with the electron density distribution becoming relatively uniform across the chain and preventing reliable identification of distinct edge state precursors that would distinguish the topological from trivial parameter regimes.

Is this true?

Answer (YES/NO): NO